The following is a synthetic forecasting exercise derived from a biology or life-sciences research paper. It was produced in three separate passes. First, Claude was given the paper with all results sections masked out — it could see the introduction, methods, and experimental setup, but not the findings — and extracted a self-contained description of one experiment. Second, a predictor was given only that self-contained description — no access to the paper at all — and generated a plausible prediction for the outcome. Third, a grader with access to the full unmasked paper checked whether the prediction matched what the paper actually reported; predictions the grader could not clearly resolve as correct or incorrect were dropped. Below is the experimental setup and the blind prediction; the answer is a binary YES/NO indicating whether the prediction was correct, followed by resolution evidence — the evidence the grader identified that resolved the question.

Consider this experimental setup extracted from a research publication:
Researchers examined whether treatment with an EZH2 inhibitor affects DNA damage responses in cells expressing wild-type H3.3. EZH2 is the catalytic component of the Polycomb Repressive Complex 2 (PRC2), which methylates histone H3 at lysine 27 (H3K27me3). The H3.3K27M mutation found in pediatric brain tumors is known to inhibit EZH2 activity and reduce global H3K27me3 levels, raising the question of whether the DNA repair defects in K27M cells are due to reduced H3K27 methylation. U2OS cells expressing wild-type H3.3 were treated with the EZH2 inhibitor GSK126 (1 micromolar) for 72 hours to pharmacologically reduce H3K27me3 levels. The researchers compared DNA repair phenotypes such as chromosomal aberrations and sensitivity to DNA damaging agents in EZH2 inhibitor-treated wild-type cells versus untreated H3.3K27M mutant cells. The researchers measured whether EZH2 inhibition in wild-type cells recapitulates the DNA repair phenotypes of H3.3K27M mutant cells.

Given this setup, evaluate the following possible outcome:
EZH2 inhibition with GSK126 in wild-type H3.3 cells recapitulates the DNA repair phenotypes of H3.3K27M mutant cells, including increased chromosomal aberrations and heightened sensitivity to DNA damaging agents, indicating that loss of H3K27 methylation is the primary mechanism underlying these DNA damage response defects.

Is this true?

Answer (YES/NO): NO